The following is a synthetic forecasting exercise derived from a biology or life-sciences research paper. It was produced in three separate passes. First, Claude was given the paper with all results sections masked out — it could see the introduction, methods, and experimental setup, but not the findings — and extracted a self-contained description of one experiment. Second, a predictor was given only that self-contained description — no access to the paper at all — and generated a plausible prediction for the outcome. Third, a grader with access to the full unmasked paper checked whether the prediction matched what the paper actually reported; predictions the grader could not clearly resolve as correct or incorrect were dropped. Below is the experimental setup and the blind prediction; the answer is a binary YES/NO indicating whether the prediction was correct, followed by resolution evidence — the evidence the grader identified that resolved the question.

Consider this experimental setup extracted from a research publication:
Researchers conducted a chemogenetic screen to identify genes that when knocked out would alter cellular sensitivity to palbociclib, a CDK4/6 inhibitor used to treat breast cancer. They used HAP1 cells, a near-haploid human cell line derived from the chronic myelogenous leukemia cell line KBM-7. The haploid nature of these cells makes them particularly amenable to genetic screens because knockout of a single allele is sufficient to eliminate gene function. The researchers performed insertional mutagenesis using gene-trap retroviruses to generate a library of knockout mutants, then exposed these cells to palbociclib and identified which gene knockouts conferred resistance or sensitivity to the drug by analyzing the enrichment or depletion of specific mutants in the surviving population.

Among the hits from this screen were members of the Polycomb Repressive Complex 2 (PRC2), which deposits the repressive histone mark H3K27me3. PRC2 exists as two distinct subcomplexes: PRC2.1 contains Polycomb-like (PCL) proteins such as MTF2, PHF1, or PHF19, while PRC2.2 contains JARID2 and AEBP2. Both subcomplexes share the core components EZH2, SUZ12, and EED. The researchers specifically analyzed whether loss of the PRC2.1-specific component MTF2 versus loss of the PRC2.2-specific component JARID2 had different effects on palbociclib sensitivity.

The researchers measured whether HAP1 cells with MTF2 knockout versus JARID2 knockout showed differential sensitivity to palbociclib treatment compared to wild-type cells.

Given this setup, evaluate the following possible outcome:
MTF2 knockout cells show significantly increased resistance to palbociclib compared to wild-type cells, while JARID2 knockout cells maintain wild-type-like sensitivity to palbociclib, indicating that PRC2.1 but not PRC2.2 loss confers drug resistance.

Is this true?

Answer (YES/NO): NO